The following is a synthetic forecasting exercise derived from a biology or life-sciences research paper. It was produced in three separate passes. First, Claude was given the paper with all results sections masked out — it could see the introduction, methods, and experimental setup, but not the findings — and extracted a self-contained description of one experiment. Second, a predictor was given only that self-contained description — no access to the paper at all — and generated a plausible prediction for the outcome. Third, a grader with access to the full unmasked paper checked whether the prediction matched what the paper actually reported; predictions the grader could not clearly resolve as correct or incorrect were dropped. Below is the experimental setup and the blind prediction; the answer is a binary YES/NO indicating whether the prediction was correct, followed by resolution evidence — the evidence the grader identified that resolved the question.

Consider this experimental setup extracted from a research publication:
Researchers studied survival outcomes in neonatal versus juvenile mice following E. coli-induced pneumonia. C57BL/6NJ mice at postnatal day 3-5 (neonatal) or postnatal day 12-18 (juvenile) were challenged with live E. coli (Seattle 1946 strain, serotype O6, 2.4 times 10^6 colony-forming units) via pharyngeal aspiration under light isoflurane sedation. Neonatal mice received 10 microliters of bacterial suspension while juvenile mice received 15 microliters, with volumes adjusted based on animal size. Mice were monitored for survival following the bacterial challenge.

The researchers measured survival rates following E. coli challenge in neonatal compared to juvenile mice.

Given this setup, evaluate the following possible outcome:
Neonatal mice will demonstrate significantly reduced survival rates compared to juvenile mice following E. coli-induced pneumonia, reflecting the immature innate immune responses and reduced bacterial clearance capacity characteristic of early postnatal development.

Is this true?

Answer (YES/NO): NO